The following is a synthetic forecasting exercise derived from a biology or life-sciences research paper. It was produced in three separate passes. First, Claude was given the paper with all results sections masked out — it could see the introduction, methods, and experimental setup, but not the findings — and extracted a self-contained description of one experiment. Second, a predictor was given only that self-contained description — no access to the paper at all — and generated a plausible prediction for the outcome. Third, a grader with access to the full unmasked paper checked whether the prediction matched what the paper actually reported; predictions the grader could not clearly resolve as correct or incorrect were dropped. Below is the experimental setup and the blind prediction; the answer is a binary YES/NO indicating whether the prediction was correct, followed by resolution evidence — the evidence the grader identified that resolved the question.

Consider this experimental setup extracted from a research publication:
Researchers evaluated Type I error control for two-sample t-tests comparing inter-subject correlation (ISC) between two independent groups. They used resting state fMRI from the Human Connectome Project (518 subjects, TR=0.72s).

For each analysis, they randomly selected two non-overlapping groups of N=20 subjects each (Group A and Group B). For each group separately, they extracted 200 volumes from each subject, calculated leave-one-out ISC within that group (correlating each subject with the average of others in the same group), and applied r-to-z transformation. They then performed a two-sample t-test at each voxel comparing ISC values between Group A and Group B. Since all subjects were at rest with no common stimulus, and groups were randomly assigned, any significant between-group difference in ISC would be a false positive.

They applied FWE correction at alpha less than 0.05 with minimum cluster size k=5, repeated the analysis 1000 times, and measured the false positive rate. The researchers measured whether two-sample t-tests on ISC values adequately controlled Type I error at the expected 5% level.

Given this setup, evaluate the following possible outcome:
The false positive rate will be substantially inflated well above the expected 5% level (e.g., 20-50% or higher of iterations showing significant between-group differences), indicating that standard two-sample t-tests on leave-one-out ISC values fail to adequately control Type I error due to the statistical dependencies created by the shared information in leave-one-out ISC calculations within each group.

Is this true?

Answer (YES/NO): NO